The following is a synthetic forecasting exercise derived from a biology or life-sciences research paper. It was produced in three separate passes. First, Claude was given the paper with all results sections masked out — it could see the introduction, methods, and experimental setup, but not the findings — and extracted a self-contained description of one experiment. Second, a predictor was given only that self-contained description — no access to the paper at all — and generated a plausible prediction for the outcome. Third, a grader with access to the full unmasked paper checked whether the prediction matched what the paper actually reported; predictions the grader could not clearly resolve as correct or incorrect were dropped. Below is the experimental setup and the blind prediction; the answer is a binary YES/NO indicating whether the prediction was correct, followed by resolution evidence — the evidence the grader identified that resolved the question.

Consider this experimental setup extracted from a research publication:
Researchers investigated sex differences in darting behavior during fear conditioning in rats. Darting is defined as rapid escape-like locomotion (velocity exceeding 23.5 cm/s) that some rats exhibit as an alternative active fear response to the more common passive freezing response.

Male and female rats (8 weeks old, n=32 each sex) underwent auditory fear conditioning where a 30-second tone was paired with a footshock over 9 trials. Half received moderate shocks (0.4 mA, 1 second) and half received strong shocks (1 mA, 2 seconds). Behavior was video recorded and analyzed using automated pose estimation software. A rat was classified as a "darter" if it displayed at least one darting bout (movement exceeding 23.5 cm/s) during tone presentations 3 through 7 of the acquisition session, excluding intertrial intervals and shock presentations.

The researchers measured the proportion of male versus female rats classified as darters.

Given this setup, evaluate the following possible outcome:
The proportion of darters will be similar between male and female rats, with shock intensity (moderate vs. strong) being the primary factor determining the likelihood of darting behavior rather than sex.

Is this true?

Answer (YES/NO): NO